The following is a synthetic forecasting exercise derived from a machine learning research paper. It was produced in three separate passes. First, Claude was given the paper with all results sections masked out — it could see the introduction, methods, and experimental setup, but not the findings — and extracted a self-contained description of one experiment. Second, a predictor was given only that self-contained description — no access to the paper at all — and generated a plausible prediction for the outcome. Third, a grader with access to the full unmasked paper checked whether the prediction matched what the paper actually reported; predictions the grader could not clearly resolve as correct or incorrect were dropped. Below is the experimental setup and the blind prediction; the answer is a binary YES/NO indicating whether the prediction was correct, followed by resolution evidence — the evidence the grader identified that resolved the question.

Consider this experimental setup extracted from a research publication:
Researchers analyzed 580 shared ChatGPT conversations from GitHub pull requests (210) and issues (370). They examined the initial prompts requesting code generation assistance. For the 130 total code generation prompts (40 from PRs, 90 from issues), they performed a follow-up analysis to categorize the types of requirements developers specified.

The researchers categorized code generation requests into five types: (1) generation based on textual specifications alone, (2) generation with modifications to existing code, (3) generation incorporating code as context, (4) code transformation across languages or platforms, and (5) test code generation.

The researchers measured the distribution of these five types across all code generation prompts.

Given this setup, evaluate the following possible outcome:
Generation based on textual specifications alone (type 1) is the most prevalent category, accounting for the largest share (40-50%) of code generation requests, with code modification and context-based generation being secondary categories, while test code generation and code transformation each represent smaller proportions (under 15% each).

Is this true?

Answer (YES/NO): YES